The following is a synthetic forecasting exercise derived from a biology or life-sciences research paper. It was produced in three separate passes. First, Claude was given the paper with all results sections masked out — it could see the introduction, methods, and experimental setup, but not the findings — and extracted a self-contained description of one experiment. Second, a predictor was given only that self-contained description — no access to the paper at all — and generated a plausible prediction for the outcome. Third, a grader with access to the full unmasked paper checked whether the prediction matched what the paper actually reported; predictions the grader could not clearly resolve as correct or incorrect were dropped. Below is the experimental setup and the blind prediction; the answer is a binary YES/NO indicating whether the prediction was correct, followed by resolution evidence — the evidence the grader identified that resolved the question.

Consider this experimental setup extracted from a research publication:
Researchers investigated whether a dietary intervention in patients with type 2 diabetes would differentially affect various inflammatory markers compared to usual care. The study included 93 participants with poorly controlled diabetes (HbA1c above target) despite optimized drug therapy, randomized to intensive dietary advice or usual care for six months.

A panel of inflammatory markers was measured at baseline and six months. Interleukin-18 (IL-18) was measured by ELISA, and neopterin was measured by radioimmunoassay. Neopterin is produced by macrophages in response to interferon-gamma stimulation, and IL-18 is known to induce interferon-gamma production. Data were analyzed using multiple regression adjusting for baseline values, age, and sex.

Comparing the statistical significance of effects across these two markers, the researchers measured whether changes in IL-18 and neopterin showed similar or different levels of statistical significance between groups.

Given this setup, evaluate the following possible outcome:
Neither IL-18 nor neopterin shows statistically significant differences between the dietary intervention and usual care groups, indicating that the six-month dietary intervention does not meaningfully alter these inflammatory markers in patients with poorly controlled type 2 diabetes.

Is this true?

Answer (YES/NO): NO